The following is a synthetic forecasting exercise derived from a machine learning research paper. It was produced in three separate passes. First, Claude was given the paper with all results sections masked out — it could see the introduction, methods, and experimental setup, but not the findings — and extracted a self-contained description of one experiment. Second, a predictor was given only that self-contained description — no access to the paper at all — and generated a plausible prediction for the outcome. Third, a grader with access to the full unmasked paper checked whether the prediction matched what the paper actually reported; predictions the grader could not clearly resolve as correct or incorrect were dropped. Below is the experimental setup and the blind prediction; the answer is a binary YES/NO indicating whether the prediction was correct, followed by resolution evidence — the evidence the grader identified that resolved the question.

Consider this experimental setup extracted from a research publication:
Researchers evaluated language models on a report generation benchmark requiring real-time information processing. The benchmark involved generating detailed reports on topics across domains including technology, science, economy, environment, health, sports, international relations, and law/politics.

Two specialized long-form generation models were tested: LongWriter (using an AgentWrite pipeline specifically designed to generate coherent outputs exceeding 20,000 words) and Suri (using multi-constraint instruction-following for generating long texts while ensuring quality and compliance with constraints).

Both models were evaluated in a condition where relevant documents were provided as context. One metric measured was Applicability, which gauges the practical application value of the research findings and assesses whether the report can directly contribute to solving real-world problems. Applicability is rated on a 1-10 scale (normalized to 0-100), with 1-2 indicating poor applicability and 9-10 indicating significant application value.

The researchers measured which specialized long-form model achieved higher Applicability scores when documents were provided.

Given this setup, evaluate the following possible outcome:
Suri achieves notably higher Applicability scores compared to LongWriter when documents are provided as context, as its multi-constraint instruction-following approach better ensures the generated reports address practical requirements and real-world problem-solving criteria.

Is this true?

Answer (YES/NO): YES